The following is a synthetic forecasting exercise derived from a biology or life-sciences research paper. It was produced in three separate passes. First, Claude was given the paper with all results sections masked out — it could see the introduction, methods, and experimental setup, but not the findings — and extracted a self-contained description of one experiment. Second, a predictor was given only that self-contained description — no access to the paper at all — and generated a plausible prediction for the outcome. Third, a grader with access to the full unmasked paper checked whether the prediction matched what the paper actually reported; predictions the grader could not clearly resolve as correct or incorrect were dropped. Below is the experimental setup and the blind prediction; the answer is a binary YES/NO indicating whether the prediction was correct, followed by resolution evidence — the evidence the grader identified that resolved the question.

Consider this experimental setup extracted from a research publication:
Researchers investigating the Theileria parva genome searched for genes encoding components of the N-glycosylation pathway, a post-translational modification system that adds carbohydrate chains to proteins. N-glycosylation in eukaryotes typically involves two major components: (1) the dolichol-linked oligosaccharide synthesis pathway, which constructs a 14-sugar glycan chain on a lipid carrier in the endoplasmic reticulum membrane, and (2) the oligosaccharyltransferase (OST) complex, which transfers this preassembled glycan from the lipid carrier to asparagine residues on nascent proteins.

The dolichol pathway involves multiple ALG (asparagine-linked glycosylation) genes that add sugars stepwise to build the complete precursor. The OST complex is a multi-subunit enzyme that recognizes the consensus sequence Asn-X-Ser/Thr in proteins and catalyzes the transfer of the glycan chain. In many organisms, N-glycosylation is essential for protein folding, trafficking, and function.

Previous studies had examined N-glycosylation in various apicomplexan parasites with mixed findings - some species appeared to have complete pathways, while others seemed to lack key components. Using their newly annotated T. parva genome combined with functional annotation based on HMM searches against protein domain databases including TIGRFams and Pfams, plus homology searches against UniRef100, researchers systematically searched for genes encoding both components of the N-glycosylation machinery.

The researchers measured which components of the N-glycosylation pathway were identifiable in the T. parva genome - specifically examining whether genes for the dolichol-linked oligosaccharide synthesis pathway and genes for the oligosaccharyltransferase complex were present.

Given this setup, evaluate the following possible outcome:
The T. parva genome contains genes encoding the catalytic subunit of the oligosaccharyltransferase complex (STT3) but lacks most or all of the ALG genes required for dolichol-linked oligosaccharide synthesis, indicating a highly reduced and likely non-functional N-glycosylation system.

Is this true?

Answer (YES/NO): NO